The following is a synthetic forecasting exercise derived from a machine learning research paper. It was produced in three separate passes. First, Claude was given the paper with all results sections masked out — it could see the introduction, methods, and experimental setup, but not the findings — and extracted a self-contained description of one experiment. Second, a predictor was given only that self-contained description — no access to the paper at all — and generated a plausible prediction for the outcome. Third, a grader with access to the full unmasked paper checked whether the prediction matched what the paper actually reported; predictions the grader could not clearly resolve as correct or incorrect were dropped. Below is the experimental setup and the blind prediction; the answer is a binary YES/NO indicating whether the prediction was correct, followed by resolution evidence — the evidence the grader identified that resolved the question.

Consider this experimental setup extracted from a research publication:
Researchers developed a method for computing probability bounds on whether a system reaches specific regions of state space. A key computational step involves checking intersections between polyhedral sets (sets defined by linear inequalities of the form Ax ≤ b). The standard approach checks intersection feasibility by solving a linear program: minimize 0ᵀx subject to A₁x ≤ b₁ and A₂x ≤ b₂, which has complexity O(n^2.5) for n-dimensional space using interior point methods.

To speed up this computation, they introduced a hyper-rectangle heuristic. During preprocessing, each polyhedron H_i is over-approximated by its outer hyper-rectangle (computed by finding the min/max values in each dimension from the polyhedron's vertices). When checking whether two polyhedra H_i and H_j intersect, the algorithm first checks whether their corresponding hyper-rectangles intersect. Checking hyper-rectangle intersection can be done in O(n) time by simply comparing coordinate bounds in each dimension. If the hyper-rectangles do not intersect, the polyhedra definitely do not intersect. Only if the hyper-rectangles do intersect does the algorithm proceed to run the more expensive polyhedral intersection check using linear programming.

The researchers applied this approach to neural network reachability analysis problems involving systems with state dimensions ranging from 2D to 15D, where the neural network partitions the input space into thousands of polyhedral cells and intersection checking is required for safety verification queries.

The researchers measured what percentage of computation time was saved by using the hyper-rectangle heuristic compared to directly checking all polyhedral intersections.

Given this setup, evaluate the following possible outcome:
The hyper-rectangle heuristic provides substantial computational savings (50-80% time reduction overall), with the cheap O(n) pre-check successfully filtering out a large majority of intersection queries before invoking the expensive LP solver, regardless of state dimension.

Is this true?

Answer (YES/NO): YES